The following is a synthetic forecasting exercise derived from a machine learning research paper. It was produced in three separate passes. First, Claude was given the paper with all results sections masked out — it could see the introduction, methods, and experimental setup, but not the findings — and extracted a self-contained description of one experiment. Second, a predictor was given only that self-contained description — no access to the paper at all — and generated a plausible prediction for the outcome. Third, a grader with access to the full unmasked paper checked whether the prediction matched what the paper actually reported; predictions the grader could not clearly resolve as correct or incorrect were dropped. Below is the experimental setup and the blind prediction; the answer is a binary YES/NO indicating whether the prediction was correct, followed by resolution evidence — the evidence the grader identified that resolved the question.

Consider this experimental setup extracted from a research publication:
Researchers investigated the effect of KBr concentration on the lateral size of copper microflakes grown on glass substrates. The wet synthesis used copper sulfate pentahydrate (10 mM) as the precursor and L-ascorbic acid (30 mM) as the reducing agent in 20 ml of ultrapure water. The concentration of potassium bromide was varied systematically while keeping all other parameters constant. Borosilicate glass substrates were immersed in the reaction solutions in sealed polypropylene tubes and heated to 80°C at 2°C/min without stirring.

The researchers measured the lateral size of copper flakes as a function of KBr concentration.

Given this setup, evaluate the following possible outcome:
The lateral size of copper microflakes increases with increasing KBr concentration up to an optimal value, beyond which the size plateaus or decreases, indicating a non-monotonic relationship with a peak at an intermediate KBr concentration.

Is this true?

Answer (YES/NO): YES